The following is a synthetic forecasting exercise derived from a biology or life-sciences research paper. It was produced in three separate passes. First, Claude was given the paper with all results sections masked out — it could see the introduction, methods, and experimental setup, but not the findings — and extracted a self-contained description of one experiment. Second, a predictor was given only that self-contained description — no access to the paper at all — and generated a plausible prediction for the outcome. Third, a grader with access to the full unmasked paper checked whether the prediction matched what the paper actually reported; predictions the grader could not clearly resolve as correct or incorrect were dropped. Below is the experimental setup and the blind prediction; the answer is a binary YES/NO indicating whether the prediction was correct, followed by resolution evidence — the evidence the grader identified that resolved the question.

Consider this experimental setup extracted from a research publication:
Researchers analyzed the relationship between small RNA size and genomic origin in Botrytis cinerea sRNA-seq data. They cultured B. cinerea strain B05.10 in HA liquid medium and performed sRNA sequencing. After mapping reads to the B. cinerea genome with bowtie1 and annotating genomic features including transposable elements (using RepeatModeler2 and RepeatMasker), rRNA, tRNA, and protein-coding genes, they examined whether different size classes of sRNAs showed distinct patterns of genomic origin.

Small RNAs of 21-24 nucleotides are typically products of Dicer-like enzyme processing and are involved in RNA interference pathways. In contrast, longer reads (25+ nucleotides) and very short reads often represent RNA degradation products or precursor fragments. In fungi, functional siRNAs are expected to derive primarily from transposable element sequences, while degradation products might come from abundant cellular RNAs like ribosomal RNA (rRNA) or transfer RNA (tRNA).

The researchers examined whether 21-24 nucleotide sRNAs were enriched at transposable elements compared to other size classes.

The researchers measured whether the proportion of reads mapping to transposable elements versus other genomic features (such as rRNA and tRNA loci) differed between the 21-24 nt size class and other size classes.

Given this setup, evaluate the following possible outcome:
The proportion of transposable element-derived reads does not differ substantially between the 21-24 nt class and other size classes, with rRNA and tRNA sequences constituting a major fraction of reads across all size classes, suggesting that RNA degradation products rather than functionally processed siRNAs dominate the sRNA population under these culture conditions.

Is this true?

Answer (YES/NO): YES